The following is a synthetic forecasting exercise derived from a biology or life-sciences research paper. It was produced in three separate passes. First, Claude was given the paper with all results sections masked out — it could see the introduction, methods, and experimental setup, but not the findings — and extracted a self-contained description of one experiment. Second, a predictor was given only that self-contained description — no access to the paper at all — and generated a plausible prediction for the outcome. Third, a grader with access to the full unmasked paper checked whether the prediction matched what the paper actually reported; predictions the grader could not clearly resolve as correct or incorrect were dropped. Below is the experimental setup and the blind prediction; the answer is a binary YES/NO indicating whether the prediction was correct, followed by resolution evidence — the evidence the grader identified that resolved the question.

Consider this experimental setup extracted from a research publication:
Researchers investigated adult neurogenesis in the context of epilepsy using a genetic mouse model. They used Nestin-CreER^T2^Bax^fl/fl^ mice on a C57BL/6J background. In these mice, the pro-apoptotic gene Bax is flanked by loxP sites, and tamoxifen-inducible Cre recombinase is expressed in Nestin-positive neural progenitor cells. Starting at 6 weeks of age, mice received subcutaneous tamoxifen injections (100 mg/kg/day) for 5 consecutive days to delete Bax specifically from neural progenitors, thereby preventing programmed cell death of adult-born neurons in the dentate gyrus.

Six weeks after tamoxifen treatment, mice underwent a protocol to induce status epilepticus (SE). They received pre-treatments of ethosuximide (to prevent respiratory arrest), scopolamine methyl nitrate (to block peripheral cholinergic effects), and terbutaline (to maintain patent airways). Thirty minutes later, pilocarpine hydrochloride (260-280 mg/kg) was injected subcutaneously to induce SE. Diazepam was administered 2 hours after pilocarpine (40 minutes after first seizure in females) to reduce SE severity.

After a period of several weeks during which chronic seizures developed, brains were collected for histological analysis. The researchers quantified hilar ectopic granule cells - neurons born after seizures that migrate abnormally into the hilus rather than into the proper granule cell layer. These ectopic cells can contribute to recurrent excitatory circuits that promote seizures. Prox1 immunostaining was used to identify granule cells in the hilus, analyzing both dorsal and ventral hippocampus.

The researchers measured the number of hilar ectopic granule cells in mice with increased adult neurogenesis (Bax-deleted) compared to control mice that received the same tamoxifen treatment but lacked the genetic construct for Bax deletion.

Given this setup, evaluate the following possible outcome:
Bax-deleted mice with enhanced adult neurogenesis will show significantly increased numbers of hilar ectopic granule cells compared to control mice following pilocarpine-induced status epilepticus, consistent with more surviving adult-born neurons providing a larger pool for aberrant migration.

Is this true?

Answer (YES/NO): YES